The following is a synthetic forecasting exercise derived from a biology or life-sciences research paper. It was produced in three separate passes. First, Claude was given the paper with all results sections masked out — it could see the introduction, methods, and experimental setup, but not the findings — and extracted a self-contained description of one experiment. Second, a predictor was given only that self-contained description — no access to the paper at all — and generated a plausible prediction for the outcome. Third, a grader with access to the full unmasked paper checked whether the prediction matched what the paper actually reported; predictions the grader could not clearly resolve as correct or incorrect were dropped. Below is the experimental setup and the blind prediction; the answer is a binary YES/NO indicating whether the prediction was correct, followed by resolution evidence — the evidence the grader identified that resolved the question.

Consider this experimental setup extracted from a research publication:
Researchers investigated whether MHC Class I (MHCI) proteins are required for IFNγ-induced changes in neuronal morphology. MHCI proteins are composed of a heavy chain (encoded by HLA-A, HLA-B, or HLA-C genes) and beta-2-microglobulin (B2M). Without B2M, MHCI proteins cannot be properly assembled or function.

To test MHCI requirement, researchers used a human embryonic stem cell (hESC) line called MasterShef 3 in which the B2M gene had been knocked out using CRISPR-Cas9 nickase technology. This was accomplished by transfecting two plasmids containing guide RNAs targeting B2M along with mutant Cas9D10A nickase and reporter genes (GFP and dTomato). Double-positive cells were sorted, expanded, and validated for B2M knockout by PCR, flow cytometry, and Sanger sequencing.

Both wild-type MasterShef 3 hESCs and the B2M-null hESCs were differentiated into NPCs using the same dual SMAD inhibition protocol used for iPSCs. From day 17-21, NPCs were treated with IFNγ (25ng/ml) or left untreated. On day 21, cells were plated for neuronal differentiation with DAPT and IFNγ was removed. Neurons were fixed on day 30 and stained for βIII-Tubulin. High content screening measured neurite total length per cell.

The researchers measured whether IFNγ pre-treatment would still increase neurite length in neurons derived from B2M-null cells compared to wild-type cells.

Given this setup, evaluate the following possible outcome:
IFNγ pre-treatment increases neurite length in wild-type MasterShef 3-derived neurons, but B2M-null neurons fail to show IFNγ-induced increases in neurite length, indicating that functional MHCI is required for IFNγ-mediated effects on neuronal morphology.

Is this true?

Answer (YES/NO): YES